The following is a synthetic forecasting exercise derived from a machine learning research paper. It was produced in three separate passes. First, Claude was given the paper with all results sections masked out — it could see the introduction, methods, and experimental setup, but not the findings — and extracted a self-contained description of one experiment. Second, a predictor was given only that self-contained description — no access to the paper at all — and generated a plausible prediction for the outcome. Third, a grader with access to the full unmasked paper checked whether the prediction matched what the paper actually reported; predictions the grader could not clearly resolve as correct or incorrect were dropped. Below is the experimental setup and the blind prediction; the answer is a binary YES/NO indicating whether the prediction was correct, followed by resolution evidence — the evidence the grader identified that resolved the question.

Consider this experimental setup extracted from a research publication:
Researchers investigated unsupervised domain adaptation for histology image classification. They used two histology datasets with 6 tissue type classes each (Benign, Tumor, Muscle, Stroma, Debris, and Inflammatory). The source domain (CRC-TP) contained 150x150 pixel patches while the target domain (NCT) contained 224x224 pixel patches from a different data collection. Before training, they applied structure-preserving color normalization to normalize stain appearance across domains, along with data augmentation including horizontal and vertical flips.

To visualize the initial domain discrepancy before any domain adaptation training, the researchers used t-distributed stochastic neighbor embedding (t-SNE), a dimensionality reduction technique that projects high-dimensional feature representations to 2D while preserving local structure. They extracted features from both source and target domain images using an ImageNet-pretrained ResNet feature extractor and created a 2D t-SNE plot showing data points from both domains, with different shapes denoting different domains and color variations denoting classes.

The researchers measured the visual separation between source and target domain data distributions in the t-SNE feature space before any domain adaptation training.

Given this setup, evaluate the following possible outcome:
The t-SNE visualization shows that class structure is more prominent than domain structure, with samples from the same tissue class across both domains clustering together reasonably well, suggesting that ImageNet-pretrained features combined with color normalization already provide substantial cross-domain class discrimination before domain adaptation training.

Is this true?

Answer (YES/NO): NO